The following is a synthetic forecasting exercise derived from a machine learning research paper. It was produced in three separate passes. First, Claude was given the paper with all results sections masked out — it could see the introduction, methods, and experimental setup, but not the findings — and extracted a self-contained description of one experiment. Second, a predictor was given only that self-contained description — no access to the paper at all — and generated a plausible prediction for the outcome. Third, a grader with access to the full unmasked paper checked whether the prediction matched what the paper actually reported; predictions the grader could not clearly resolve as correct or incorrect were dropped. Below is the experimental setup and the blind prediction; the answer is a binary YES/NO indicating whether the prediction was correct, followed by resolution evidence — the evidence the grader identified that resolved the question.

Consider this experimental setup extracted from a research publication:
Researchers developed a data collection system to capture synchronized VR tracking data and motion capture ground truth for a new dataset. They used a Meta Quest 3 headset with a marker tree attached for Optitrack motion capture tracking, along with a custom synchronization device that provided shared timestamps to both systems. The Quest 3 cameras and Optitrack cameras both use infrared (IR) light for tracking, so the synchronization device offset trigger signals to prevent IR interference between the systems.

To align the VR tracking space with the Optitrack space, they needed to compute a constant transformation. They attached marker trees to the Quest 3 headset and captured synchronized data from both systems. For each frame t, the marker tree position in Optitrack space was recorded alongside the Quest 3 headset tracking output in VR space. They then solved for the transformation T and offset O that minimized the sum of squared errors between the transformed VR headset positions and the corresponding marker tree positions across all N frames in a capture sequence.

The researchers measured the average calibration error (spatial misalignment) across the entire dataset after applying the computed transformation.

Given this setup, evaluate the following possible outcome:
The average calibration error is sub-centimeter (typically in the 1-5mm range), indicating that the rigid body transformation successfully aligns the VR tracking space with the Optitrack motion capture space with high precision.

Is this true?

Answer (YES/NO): NO